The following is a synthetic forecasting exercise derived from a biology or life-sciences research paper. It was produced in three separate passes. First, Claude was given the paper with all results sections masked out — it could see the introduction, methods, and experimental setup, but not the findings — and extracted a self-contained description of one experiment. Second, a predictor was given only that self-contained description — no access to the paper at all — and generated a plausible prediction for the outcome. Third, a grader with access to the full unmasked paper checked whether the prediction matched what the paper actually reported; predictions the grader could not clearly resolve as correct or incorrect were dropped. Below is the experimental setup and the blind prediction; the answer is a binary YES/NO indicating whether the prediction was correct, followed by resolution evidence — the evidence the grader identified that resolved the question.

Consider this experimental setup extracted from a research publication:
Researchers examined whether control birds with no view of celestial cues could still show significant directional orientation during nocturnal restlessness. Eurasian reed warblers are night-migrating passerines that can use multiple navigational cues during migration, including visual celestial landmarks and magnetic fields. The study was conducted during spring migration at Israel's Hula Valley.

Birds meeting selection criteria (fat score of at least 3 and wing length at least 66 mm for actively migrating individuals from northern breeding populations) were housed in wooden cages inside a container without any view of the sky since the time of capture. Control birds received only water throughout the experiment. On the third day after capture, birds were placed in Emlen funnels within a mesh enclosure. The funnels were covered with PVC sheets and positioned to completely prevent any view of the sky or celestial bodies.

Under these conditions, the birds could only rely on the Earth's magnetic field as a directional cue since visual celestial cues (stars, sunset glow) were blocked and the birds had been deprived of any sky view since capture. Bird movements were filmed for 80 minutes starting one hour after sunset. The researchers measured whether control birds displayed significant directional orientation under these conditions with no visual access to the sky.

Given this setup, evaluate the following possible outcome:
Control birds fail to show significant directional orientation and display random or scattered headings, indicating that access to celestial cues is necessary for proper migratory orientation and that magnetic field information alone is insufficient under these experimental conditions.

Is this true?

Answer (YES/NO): NO